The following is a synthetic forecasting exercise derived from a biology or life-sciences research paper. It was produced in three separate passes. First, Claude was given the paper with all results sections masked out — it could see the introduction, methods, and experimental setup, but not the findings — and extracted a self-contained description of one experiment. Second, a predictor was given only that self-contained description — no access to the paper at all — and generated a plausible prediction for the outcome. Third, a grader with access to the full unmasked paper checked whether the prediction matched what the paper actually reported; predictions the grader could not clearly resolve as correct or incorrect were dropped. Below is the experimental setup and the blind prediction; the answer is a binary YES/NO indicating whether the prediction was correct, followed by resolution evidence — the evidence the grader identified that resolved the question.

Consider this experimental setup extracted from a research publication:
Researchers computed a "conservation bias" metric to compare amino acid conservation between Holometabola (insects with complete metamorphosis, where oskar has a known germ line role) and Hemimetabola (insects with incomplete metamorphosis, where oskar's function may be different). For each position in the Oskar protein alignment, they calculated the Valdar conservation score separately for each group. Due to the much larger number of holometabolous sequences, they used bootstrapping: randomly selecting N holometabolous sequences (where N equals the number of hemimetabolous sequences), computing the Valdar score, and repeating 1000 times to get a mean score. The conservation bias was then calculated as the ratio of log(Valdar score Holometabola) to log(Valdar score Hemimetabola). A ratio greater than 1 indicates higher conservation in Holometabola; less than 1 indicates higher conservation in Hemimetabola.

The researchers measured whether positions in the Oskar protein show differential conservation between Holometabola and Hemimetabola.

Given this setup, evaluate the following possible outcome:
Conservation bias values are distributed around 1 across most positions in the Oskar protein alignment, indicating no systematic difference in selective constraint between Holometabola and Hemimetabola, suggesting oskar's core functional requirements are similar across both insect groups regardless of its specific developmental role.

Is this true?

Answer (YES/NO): NO